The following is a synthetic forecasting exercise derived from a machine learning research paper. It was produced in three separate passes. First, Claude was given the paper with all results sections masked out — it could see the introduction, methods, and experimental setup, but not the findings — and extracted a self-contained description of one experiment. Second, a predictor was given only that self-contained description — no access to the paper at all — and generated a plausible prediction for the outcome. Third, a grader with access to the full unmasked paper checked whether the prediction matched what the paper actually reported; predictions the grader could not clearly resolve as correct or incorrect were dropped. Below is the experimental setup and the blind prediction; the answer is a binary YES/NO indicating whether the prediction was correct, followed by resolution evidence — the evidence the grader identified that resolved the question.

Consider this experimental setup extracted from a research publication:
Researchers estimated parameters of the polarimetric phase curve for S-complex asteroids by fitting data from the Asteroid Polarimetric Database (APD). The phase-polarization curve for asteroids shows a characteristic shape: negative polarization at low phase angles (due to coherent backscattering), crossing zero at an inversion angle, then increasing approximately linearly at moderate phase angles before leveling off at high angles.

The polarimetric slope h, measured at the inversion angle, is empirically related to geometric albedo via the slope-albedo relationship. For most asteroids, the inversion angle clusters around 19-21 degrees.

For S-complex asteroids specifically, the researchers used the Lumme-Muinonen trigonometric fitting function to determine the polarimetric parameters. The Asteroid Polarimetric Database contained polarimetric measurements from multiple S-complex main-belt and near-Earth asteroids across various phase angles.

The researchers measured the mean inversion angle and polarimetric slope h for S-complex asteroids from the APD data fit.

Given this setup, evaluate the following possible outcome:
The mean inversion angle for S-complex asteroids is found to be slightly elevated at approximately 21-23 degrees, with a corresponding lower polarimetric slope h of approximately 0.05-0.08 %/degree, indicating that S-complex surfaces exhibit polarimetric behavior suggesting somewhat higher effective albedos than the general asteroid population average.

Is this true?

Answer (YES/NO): NO